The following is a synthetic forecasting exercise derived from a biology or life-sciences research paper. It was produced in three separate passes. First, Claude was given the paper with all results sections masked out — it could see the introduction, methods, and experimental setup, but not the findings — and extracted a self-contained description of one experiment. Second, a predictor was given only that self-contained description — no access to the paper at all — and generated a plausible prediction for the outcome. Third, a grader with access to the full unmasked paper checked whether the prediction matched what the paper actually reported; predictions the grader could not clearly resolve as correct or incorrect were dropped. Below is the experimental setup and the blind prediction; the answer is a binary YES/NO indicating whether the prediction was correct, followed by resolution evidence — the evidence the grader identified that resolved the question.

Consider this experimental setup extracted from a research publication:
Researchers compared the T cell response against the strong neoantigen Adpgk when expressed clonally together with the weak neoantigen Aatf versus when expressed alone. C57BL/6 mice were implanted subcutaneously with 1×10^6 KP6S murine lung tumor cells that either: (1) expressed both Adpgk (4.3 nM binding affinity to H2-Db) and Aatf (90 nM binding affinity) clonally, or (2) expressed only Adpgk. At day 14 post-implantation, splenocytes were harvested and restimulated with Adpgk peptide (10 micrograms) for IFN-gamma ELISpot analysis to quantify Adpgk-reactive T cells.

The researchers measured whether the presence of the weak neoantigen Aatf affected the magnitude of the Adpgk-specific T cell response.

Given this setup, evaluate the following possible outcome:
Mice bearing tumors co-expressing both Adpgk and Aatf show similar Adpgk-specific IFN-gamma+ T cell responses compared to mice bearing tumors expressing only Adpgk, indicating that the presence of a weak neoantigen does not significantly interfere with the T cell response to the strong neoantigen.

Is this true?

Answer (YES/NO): YES